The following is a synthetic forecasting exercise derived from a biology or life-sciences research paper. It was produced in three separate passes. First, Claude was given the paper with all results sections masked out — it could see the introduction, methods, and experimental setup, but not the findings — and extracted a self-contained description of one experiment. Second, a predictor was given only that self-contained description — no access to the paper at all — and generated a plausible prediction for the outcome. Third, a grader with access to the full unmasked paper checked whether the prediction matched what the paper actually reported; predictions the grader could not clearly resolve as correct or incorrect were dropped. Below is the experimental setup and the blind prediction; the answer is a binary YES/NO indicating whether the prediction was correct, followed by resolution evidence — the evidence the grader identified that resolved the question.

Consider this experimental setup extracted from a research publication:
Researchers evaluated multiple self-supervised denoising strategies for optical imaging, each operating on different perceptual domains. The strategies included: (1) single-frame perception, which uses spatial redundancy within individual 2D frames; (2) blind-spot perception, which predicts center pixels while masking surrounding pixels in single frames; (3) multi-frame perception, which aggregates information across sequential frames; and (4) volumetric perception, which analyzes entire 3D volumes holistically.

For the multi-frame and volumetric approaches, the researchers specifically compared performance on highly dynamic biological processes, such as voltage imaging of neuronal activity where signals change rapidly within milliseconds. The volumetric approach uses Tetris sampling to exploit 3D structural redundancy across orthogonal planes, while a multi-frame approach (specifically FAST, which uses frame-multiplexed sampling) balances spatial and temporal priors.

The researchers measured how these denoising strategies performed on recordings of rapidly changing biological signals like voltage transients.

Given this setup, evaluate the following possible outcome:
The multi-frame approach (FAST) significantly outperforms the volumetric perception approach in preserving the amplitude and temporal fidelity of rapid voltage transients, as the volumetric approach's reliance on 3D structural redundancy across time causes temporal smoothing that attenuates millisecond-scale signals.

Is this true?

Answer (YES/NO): YES